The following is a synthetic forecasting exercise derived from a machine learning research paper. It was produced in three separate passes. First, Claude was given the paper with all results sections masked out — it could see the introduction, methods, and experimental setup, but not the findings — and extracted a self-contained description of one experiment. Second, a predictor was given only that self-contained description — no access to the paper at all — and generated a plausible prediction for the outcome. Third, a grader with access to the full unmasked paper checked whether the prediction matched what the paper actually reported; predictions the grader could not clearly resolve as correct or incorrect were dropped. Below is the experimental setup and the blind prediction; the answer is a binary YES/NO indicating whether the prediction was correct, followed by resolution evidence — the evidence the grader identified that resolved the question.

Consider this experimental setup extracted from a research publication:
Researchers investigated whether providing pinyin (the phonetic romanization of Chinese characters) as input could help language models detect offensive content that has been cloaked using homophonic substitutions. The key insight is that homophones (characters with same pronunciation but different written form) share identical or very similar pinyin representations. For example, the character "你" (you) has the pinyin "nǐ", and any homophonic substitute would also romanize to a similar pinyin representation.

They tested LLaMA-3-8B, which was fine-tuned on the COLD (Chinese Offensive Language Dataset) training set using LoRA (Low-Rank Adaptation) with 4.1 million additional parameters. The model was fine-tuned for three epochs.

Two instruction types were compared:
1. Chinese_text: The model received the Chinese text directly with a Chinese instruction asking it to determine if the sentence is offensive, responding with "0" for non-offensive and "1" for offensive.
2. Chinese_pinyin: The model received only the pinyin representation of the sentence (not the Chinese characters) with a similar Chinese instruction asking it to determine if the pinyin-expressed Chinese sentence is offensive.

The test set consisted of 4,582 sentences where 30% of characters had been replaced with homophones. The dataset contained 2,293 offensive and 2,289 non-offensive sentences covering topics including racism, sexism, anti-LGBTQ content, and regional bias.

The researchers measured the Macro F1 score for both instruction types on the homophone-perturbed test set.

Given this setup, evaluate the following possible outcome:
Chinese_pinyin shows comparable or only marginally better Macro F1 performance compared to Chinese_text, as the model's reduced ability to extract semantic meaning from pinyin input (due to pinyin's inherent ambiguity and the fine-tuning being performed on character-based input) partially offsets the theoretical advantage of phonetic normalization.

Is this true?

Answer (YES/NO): NO